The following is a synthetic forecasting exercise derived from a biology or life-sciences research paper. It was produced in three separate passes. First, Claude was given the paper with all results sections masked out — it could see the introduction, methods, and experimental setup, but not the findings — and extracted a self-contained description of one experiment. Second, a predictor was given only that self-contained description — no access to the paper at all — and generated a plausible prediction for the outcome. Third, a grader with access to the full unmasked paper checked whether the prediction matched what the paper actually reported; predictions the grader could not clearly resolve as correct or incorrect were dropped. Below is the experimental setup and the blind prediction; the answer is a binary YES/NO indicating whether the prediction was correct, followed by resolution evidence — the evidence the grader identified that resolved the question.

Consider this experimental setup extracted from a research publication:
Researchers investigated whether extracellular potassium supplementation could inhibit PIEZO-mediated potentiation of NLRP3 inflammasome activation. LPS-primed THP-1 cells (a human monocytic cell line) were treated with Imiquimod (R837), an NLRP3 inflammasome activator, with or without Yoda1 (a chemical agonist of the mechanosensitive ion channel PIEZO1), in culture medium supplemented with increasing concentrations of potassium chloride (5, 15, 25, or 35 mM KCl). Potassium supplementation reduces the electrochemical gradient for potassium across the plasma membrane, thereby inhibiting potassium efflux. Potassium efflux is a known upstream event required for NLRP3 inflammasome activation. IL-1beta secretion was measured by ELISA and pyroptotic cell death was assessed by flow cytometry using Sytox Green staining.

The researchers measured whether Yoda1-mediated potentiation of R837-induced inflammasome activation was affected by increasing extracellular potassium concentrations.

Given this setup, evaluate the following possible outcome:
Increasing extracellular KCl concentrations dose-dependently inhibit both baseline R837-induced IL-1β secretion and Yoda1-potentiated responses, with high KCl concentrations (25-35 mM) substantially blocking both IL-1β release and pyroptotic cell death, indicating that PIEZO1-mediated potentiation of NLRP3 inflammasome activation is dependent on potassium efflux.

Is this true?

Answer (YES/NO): NO